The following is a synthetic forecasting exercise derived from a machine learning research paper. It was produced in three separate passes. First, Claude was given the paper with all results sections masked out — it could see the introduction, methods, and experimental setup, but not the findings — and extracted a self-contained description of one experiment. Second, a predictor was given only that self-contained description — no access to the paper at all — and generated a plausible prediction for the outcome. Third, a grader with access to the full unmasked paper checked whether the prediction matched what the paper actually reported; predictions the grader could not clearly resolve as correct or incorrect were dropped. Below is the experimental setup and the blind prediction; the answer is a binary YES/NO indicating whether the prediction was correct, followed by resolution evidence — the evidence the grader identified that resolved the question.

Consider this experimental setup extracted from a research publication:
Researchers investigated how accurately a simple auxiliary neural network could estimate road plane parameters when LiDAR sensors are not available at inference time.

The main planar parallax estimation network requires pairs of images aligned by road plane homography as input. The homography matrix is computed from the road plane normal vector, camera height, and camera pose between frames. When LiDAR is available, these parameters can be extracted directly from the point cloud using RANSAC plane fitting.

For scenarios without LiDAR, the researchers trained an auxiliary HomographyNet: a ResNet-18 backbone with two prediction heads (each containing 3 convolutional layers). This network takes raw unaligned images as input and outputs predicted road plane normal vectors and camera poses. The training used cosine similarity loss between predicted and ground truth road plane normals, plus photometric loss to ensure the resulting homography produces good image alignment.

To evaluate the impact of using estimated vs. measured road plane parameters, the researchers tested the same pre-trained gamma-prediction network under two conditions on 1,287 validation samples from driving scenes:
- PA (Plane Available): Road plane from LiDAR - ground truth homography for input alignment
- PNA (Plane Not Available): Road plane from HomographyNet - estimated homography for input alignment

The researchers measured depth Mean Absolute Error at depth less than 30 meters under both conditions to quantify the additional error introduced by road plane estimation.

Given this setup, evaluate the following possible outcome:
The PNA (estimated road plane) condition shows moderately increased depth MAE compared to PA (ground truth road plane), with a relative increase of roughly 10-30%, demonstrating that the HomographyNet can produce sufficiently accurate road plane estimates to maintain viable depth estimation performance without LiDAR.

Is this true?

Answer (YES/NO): NO